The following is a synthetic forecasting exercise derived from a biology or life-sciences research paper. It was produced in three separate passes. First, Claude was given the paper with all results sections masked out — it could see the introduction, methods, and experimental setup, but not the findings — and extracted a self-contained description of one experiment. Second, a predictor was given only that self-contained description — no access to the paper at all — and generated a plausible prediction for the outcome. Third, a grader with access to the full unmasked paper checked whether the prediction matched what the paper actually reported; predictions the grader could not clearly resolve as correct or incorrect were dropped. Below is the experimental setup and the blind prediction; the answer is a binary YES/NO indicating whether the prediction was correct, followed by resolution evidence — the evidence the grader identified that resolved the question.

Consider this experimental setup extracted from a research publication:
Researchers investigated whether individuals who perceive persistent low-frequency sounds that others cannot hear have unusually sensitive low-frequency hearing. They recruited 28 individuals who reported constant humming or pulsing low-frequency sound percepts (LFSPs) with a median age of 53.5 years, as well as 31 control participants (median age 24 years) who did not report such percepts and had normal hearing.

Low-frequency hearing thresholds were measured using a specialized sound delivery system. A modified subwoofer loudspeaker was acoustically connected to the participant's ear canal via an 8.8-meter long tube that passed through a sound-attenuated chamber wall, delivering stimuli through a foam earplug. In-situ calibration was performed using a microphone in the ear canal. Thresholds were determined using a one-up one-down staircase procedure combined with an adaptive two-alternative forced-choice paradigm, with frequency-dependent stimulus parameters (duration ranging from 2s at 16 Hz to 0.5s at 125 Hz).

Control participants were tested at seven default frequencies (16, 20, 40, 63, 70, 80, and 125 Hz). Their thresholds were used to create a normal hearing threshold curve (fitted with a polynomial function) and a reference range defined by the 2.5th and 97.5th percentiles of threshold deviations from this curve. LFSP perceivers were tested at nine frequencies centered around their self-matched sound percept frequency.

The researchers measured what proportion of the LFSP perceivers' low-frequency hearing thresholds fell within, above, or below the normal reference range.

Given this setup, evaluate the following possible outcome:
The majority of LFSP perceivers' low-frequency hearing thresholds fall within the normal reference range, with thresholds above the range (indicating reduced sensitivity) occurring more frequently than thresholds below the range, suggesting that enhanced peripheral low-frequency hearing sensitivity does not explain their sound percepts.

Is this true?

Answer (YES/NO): YES